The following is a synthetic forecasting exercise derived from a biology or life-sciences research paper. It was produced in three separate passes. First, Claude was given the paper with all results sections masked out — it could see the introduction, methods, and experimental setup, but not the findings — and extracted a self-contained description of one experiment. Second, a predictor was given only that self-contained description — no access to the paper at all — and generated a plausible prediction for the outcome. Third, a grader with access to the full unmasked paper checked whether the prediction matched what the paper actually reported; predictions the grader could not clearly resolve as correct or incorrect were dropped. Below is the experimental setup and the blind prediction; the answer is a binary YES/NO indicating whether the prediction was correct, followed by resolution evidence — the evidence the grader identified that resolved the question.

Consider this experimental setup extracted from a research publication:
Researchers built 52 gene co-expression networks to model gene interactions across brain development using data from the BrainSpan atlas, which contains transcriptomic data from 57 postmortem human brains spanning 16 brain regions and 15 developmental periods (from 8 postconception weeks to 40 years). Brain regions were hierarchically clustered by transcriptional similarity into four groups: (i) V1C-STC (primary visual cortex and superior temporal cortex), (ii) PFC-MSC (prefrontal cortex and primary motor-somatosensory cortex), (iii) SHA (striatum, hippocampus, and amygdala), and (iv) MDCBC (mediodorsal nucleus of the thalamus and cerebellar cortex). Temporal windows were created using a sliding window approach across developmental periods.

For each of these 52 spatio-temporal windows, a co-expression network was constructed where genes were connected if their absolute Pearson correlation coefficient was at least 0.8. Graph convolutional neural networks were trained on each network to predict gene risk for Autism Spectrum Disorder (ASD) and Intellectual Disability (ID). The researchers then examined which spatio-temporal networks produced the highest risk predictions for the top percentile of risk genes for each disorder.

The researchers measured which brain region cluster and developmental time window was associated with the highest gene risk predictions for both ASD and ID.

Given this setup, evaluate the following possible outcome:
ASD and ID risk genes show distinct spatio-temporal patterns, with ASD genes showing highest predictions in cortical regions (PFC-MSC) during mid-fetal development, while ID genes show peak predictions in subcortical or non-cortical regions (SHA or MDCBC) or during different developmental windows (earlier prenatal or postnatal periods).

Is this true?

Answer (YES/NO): NO